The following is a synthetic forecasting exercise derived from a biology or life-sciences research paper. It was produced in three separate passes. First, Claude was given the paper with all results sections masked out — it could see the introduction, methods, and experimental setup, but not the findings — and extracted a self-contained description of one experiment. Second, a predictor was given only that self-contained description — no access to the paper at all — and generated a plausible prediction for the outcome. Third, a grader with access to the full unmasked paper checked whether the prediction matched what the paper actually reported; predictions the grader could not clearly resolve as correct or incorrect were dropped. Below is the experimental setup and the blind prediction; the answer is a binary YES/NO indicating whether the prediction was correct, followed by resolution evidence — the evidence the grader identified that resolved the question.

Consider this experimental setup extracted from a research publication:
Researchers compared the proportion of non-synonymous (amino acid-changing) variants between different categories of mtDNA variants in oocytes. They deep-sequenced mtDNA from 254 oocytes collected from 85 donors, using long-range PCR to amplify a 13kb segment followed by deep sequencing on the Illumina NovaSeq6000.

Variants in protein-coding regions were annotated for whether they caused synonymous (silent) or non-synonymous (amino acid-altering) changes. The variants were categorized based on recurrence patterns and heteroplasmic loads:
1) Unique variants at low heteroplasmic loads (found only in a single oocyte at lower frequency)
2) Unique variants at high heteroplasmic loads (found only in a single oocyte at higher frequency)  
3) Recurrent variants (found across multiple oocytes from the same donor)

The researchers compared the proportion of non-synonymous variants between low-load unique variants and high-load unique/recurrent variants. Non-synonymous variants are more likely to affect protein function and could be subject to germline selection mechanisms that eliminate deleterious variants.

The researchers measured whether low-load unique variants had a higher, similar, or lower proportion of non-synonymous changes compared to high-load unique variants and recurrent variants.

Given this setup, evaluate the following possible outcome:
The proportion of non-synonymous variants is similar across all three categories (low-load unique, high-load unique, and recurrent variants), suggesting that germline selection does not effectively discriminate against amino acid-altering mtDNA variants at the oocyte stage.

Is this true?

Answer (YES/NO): NO